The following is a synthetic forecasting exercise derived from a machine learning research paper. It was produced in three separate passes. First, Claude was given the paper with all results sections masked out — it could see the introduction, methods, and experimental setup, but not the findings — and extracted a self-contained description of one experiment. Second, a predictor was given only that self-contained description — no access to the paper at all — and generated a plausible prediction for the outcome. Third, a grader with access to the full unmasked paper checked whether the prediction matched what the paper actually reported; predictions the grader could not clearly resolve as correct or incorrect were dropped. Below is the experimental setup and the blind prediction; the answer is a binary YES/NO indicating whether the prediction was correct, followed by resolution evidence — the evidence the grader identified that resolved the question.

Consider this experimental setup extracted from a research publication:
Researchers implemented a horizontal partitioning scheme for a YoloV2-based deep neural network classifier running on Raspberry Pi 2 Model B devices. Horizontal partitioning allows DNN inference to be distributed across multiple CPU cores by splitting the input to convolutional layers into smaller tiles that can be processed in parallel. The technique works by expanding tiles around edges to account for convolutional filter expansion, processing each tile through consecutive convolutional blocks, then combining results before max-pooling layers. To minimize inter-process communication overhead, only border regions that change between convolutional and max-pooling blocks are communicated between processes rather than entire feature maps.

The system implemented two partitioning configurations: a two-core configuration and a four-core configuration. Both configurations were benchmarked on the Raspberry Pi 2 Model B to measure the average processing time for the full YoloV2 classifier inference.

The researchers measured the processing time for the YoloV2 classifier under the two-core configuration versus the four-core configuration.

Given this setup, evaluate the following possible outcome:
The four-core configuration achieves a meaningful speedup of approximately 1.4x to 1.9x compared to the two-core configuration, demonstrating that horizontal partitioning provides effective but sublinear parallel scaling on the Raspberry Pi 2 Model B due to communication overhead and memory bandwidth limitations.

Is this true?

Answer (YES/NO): YES